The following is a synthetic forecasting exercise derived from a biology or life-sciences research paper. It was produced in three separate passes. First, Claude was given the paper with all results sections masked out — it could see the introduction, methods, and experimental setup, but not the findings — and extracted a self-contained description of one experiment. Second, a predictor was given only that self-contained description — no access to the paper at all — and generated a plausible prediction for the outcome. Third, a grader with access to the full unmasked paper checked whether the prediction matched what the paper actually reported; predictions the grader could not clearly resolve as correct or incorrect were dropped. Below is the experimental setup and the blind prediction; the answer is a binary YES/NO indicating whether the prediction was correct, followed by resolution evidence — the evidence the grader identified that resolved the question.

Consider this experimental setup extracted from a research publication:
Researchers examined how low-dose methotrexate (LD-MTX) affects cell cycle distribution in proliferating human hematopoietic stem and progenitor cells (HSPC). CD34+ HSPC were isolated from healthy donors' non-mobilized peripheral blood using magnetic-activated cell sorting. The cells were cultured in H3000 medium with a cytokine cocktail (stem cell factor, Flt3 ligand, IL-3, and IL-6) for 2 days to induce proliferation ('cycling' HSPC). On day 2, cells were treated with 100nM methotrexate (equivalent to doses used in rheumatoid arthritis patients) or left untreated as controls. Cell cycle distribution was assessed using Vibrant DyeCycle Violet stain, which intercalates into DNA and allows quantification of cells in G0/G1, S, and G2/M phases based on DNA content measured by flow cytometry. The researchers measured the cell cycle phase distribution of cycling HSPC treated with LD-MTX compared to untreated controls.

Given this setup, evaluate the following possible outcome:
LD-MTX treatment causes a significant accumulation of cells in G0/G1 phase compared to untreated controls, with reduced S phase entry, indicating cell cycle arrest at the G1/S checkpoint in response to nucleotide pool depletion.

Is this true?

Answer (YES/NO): NO